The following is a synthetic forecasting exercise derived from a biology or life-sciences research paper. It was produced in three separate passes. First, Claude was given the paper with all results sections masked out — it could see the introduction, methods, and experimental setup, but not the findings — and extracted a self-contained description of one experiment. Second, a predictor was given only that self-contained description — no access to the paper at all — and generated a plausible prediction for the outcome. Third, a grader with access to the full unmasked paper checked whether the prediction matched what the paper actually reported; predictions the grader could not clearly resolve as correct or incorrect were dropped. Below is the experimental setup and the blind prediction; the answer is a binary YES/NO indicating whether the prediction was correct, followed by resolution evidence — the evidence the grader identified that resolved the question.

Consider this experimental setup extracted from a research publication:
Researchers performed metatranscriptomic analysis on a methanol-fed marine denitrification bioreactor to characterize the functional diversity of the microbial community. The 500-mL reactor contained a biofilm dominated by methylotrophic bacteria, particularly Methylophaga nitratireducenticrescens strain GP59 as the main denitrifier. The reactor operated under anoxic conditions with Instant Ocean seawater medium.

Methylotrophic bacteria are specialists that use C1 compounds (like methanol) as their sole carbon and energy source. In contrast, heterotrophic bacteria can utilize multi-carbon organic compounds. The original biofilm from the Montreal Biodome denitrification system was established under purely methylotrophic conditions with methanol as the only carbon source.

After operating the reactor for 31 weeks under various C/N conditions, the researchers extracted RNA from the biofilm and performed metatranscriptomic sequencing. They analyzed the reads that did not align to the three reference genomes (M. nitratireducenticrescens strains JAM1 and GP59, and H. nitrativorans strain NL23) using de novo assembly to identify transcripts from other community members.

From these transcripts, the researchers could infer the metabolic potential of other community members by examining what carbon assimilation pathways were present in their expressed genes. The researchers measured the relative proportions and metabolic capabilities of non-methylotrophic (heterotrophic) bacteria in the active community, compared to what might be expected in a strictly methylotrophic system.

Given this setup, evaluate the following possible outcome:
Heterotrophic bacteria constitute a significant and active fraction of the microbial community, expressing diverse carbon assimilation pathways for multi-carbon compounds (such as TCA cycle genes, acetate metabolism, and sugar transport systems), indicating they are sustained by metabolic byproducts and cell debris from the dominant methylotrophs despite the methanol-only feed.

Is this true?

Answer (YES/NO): NO